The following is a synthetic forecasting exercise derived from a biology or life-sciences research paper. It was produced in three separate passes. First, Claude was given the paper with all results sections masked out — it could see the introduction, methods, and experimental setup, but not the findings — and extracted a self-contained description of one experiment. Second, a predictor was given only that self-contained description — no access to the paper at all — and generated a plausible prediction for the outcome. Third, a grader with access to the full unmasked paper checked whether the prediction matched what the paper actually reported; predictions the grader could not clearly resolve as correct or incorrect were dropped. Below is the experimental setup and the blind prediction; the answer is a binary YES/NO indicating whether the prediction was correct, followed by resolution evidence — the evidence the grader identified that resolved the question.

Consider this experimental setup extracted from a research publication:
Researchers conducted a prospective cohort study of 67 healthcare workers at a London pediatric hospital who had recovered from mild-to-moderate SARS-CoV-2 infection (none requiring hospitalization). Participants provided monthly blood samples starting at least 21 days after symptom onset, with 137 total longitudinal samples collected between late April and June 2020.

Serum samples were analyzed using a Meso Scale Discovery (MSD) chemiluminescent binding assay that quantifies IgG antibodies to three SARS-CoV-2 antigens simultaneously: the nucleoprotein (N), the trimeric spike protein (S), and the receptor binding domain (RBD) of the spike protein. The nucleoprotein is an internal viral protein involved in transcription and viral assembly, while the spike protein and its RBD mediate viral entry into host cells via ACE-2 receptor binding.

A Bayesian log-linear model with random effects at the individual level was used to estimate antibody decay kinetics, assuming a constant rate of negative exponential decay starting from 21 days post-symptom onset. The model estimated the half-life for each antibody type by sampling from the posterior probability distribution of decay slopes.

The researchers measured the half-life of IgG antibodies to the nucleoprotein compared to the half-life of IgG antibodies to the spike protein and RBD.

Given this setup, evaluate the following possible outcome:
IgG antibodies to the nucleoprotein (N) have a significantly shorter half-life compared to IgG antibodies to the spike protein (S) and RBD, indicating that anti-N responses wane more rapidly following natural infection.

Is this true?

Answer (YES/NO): YES